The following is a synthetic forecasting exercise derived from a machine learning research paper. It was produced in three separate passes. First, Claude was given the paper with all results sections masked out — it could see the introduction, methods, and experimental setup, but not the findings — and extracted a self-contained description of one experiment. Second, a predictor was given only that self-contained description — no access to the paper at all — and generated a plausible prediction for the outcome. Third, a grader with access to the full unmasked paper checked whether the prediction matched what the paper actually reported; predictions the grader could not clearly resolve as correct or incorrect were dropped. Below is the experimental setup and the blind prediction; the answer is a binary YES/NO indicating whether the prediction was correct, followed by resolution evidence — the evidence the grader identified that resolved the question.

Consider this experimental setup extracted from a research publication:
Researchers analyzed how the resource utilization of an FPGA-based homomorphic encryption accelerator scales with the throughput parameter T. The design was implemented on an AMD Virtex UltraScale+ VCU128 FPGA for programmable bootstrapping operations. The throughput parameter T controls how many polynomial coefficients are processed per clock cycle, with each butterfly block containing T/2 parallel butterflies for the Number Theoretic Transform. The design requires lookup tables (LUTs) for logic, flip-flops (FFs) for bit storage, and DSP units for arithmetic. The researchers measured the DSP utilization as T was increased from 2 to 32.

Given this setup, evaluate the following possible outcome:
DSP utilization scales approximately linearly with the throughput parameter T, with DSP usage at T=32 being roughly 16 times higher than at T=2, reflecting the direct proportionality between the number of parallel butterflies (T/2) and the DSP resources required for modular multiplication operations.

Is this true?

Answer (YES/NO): YES